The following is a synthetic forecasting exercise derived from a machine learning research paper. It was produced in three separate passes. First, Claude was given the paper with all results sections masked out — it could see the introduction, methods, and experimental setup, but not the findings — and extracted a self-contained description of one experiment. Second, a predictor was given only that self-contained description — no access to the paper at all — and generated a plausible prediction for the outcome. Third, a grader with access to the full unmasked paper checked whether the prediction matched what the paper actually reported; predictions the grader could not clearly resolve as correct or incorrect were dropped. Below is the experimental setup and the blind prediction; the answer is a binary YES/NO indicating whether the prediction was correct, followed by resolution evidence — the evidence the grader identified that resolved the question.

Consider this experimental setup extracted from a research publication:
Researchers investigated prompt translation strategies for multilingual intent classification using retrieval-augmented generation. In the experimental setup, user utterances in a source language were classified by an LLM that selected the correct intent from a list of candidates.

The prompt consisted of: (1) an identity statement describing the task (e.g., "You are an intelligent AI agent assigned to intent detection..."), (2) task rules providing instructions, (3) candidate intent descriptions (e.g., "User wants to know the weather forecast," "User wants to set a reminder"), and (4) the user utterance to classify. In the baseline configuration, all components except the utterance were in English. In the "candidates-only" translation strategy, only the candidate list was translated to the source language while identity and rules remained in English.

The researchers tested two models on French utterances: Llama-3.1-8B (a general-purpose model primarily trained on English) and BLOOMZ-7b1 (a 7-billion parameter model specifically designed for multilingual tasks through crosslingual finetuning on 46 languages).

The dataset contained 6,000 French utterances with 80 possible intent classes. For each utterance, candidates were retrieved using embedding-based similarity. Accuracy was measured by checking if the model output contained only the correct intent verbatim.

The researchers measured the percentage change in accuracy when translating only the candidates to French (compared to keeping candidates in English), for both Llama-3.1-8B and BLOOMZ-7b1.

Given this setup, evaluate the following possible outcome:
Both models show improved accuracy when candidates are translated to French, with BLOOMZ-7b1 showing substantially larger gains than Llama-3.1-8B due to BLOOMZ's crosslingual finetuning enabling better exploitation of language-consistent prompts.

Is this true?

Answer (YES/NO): NO